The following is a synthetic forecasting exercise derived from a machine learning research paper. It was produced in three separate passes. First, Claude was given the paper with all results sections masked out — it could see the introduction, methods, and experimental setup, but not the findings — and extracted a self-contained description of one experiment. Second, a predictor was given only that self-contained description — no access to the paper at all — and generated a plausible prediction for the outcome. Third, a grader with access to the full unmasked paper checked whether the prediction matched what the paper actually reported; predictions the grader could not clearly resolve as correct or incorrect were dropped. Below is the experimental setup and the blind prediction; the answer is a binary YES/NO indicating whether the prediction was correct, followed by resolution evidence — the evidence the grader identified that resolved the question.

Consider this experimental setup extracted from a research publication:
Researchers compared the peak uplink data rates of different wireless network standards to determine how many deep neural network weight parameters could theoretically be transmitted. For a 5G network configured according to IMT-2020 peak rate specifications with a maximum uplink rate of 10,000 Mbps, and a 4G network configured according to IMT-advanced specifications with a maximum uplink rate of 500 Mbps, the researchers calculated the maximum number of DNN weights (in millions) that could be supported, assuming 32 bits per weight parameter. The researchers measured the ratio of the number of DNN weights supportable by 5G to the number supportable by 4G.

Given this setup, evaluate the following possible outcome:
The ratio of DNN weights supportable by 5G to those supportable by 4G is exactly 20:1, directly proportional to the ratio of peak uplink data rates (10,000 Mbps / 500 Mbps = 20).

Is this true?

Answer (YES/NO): YES